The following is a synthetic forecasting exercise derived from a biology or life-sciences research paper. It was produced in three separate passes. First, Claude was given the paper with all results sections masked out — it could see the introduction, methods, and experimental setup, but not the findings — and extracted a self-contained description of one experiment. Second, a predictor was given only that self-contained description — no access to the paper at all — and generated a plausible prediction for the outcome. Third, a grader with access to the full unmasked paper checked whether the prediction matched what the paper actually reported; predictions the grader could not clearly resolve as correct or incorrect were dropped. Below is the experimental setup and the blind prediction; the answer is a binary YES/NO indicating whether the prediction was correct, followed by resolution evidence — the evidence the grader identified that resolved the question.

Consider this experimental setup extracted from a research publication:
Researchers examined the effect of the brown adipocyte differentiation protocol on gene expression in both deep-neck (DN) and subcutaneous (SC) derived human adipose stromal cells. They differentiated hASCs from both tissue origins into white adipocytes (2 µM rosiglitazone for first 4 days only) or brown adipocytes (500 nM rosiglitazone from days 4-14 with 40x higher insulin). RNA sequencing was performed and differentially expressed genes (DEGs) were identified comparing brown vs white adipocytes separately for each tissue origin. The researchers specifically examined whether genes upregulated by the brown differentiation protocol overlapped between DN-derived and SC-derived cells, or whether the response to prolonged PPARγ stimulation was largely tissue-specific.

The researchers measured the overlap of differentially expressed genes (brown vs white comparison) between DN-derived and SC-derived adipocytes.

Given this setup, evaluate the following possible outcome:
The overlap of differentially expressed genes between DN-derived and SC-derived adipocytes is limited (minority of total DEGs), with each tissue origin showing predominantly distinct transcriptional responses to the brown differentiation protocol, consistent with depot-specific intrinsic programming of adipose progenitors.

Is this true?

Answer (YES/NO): YES